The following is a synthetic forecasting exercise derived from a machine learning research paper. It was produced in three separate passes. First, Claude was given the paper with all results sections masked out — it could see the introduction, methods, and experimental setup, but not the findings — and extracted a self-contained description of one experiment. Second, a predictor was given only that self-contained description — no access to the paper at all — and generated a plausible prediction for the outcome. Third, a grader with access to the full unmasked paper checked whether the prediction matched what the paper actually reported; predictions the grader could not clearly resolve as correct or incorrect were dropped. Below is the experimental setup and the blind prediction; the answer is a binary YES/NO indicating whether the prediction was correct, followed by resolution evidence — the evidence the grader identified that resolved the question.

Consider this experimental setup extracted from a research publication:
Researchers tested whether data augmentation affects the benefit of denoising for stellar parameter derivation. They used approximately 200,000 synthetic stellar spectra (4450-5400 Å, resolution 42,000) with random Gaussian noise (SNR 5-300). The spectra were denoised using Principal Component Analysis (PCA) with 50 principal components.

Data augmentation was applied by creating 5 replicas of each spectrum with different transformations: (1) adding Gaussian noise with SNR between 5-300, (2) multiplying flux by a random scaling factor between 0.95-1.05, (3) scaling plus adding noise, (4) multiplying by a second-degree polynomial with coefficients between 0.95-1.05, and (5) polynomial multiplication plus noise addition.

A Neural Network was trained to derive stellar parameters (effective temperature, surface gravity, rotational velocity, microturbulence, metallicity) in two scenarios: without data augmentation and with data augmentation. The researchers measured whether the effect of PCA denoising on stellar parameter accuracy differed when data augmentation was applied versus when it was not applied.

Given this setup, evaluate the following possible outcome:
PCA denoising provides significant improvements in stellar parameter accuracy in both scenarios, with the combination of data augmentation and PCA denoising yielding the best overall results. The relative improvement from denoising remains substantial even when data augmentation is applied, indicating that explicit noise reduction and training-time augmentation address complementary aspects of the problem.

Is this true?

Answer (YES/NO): NO